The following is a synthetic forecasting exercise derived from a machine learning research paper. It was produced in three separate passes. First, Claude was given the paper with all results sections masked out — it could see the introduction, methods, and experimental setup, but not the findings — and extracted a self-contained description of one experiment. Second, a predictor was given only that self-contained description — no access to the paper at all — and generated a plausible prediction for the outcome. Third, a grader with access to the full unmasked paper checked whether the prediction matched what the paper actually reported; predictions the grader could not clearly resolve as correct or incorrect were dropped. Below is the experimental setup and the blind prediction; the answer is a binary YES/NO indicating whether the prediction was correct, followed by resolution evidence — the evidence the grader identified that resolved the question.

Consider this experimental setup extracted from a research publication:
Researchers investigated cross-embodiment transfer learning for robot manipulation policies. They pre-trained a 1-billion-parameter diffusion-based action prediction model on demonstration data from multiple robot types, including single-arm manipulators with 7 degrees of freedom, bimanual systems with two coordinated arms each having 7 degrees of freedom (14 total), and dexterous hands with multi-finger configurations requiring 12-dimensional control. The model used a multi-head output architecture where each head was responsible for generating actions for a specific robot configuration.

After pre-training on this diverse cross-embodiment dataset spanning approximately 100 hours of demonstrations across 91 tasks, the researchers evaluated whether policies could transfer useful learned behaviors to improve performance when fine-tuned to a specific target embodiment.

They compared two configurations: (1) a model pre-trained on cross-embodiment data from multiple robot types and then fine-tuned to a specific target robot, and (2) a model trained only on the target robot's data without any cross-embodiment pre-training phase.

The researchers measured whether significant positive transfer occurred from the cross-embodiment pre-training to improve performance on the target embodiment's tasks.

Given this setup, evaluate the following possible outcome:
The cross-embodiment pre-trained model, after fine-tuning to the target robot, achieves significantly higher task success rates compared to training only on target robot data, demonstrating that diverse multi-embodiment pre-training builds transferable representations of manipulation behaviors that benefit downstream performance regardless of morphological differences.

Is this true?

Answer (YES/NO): NO